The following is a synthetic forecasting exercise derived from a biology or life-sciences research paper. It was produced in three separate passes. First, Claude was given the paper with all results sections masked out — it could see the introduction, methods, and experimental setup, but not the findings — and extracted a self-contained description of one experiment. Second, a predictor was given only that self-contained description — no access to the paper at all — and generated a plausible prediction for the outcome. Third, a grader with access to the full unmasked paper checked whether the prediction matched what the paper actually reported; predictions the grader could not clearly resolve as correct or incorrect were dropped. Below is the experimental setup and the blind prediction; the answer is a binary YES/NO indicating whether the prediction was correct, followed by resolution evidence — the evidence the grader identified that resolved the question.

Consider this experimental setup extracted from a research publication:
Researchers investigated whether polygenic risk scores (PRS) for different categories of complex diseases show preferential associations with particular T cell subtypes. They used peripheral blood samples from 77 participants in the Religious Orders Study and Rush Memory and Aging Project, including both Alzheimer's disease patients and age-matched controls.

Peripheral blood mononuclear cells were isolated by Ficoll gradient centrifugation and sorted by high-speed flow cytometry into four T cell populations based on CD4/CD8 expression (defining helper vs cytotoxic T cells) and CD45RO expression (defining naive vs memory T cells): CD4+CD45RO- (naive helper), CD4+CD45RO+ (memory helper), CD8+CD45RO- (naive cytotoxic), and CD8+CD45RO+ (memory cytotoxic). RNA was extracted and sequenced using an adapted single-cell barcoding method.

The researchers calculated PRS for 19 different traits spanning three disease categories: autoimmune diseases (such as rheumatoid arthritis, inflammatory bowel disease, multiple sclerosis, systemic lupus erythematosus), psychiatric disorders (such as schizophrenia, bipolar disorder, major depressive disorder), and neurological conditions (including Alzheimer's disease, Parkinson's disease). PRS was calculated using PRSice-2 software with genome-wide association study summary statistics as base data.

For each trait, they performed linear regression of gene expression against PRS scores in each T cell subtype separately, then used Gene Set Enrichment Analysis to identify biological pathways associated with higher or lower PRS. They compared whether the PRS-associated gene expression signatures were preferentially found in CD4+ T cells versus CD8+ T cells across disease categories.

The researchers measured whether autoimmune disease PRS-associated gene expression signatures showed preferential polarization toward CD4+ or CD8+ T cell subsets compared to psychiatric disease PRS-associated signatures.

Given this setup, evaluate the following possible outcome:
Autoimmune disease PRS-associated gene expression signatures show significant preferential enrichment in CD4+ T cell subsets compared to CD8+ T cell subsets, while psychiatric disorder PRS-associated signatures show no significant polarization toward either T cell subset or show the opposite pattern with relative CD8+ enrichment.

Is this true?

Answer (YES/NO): YES